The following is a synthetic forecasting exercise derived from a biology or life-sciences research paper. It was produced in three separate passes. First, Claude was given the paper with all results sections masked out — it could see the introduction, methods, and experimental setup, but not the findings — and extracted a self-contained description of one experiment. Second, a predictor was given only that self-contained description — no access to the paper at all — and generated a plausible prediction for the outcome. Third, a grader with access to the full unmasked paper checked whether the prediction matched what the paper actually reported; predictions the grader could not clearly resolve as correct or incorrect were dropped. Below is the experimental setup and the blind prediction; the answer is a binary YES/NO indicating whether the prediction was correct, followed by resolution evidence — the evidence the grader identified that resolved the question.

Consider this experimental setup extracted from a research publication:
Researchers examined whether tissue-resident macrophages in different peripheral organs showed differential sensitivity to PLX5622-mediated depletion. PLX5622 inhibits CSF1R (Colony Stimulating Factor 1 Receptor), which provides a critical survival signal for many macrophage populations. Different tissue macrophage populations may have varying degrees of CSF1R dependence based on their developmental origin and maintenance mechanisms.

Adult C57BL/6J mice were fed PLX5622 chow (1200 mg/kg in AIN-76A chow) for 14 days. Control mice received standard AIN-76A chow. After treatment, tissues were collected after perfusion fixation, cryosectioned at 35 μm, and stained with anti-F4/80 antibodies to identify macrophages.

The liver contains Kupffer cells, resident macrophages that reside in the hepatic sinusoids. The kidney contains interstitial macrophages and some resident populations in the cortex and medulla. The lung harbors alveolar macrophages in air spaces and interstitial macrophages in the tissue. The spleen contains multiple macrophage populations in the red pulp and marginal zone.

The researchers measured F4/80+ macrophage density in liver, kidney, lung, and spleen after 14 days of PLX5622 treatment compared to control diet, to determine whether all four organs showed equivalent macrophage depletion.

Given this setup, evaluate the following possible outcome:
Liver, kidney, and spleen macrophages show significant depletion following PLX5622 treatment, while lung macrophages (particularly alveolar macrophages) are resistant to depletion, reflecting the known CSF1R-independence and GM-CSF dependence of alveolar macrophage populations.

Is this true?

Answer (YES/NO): NO